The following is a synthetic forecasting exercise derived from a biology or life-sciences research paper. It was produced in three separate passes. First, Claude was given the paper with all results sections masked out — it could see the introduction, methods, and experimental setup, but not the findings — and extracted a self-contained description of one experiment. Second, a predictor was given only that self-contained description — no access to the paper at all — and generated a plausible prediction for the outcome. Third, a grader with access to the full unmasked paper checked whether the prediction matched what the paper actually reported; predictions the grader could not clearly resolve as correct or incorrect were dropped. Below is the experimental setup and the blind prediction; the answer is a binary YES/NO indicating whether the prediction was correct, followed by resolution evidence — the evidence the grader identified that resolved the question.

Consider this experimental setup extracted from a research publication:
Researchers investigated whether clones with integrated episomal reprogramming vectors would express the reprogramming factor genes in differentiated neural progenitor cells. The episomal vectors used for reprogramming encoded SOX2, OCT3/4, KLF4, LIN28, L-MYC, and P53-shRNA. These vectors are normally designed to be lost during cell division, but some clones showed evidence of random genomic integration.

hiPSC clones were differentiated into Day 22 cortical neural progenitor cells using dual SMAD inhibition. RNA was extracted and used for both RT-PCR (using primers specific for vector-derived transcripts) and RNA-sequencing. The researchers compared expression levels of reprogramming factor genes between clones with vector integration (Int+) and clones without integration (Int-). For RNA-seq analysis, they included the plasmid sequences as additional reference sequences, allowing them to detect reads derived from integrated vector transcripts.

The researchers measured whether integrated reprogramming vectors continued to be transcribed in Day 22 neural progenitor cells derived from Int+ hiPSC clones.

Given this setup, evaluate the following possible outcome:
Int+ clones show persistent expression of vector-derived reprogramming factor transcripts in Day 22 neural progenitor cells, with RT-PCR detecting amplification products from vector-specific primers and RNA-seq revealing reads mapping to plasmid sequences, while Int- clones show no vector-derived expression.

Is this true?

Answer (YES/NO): YES